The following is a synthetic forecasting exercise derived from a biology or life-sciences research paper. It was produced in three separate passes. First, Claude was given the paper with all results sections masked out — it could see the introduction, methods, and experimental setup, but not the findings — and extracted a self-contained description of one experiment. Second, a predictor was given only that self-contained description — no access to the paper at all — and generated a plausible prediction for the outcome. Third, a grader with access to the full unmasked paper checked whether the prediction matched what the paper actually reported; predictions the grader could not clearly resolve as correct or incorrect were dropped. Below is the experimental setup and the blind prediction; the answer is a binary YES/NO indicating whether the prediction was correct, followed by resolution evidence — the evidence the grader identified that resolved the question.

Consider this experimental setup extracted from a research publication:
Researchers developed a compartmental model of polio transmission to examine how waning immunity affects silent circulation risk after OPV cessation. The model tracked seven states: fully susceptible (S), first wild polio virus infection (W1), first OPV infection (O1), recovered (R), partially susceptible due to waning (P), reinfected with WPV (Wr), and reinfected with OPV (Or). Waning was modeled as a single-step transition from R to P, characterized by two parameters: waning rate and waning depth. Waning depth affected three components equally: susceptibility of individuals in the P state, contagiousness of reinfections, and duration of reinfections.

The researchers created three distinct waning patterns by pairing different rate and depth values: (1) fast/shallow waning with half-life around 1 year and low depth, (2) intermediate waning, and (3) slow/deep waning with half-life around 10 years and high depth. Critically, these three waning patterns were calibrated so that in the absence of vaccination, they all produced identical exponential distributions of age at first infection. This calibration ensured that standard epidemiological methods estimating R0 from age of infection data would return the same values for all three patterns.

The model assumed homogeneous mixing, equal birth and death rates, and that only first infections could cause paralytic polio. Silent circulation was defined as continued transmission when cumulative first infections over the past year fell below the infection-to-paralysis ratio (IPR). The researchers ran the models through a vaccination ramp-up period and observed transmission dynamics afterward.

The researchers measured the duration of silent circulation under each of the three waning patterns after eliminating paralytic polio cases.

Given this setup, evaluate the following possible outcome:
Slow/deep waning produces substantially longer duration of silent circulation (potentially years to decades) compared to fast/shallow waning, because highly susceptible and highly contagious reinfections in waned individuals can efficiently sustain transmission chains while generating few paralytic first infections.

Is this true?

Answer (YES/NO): YES